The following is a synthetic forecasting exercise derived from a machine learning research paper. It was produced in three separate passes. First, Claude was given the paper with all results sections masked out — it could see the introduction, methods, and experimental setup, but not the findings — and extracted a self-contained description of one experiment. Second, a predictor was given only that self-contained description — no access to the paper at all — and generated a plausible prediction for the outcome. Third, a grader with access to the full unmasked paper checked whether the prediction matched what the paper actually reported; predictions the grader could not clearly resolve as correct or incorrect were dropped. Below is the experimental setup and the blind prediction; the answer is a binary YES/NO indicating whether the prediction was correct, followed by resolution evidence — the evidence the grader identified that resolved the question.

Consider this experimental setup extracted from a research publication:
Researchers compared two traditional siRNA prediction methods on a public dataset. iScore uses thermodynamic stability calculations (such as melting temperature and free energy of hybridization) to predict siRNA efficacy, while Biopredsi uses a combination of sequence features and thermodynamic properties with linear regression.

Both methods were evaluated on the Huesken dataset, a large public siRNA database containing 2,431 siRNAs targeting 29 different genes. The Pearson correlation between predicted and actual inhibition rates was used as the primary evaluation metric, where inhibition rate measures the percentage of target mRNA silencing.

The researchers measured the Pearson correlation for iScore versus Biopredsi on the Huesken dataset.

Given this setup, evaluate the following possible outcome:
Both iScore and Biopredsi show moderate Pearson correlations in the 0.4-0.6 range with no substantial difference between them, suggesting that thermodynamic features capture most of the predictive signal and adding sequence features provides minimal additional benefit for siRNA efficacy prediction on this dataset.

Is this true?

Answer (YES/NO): NO